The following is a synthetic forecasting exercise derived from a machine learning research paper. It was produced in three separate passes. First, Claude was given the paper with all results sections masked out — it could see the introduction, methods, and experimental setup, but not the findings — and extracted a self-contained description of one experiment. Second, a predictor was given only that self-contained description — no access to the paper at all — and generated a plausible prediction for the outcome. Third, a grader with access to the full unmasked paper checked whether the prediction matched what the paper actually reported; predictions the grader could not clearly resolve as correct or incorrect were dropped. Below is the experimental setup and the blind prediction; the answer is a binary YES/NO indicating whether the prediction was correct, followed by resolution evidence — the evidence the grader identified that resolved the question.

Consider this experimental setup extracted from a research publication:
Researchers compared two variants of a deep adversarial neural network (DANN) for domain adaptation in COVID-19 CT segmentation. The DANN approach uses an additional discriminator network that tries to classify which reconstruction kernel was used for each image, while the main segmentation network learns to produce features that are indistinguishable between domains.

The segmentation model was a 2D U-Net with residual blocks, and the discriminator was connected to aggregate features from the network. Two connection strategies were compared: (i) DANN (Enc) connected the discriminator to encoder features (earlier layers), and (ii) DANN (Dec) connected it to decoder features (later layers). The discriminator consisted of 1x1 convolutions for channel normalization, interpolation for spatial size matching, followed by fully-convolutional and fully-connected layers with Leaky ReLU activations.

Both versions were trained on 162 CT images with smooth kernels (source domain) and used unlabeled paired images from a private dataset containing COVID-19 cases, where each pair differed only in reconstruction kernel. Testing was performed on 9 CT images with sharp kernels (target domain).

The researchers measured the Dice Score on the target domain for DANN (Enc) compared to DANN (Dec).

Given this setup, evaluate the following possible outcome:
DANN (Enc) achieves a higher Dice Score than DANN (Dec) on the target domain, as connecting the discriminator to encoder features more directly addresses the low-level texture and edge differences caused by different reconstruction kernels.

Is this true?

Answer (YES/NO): YES